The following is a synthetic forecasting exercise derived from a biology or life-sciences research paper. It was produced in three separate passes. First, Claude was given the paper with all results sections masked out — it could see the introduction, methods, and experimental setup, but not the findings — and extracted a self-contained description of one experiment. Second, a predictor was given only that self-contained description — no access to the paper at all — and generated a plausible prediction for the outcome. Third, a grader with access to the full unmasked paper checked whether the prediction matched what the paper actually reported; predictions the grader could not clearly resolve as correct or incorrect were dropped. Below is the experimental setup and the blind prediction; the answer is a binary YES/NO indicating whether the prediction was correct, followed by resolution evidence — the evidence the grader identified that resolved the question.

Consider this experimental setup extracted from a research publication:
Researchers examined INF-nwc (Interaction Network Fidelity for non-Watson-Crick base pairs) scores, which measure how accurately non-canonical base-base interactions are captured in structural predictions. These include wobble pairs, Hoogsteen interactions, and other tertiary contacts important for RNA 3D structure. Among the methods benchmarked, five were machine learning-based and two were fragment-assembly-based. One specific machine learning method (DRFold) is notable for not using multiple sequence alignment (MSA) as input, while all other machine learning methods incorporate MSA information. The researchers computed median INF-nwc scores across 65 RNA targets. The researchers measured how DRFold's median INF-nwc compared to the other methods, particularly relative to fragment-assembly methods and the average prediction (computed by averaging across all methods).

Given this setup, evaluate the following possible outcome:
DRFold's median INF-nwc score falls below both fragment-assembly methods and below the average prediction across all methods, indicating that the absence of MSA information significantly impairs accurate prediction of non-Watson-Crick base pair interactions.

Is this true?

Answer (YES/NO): NO